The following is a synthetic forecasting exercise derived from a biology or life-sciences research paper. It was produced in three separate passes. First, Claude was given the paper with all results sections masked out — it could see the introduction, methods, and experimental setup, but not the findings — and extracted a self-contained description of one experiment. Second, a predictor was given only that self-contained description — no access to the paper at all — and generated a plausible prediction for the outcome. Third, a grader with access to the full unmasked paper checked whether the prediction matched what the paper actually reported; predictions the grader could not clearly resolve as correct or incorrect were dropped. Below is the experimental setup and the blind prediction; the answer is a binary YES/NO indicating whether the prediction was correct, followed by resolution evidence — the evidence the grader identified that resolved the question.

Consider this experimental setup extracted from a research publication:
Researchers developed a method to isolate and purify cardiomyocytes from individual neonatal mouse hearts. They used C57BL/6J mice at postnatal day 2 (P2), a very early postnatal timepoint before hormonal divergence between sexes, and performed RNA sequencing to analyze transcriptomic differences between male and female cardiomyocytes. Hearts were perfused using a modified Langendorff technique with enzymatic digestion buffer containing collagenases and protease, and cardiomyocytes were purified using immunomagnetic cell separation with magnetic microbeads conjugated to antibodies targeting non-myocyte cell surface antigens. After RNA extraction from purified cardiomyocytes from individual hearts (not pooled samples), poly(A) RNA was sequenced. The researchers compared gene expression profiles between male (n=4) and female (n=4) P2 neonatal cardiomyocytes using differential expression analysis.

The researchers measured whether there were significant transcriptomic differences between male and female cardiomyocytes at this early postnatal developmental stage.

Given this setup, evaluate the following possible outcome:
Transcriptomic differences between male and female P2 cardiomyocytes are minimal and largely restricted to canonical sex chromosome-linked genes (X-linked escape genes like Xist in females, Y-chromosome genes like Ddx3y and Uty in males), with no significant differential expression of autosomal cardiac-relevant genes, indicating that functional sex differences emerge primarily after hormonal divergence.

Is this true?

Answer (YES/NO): YES